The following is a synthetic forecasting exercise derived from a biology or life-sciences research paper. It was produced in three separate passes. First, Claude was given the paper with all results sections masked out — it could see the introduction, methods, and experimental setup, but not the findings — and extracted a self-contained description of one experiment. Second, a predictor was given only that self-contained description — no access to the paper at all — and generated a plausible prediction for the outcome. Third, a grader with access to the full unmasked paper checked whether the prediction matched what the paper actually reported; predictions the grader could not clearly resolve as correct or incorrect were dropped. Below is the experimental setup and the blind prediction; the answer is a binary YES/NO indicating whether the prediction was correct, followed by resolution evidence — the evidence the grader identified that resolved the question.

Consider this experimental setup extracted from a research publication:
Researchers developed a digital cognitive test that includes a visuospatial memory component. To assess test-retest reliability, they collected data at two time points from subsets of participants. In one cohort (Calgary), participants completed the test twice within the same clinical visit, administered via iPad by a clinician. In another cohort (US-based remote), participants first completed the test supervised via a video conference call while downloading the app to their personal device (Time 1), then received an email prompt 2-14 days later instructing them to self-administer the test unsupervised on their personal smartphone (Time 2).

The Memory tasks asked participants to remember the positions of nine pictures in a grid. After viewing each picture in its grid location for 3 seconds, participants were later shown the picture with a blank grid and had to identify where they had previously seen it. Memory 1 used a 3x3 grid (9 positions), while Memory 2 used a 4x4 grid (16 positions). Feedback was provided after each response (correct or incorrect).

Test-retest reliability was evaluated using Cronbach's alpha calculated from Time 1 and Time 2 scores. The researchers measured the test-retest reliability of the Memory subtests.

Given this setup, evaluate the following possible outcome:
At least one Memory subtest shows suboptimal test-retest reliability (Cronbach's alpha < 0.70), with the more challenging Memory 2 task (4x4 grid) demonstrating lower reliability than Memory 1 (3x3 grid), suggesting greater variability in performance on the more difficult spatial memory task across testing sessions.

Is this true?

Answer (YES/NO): YES